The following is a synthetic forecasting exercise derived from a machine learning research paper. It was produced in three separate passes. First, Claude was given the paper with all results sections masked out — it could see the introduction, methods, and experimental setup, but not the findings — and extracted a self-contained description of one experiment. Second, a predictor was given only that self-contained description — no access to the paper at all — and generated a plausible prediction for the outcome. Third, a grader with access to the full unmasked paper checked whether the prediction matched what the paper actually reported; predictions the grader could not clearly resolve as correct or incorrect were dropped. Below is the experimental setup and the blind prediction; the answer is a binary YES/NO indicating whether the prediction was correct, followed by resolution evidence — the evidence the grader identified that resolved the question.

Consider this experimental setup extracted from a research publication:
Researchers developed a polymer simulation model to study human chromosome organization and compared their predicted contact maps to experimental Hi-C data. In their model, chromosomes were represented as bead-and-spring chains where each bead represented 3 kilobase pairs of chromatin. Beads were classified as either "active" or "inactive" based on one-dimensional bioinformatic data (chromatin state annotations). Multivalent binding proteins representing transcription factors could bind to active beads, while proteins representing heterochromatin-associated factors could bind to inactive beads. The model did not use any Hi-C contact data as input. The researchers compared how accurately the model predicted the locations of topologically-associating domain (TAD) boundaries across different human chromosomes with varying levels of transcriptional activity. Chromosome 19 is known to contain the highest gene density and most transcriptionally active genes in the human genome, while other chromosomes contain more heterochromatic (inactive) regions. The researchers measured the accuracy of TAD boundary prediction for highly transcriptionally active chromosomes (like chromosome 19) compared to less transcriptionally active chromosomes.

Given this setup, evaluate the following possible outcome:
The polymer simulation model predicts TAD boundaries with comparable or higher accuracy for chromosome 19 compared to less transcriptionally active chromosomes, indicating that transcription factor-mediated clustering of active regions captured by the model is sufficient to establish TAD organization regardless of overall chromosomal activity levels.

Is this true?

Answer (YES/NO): NO